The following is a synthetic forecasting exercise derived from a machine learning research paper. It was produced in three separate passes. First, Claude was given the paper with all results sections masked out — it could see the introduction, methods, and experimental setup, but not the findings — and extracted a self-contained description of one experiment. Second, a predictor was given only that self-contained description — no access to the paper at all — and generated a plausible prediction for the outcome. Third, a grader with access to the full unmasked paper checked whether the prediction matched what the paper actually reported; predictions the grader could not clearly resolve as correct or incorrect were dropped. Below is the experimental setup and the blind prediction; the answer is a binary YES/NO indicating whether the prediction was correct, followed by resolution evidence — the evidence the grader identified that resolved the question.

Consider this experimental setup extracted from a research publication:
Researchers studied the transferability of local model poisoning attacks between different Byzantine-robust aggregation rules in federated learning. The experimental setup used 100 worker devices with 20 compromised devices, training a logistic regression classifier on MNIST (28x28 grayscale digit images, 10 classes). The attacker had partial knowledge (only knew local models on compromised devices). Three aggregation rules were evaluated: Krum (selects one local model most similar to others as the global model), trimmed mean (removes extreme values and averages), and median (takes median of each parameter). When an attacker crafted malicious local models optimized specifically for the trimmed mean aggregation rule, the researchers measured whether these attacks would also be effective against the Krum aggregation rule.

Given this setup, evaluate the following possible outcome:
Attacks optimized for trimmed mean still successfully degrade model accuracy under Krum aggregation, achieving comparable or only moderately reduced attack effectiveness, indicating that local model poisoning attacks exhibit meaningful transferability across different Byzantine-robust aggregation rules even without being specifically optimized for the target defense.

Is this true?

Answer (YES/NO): NO